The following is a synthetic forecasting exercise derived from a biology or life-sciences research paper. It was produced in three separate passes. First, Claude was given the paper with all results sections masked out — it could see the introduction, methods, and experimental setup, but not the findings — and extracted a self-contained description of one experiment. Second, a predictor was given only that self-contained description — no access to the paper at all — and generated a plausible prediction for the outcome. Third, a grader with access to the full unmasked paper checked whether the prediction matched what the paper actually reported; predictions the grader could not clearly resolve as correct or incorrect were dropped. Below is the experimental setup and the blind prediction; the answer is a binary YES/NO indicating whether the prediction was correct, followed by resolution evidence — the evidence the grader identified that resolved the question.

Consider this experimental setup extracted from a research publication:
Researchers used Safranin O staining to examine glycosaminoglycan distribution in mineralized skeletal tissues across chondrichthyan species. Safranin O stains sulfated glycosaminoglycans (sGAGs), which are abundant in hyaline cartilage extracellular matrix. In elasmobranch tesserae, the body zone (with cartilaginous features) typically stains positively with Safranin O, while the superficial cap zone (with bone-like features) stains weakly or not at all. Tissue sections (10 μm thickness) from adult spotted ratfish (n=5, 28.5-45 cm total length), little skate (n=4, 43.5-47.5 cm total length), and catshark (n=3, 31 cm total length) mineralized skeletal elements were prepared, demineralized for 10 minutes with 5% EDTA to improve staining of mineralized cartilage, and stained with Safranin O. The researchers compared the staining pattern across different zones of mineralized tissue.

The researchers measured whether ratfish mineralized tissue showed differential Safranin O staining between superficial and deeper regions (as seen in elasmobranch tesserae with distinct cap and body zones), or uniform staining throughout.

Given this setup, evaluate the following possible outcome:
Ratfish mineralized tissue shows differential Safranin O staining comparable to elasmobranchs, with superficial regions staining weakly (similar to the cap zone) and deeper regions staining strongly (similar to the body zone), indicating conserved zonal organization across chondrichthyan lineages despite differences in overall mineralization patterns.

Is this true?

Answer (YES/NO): NO